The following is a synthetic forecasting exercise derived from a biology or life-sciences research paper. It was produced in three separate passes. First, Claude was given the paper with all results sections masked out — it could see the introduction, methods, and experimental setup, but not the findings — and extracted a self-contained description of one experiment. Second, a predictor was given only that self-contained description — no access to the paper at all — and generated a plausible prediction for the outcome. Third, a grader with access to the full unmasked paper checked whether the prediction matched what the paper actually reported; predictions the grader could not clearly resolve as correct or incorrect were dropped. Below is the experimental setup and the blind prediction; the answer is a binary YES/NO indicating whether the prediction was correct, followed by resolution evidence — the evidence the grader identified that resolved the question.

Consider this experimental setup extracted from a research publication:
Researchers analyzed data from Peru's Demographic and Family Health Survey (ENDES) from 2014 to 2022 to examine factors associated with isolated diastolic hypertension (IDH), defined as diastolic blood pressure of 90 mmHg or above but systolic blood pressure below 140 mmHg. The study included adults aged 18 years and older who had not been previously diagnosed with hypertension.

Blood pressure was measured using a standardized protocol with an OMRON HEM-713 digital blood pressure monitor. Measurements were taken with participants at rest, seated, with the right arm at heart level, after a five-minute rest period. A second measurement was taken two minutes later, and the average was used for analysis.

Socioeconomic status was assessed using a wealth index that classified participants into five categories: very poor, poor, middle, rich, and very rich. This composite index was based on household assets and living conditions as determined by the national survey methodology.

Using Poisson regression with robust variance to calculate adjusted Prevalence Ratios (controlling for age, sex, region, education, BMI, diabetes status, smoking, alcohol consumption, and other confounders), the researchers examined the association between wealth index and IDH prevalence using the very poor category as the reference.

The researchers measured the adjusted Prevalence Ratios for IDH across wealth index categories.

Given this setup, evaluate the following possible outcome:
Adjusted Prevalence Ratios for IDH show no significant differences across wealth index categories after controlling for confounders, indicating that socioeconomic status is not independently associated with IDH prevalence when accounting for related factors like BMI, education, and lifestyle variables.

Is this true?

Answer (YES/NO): YES